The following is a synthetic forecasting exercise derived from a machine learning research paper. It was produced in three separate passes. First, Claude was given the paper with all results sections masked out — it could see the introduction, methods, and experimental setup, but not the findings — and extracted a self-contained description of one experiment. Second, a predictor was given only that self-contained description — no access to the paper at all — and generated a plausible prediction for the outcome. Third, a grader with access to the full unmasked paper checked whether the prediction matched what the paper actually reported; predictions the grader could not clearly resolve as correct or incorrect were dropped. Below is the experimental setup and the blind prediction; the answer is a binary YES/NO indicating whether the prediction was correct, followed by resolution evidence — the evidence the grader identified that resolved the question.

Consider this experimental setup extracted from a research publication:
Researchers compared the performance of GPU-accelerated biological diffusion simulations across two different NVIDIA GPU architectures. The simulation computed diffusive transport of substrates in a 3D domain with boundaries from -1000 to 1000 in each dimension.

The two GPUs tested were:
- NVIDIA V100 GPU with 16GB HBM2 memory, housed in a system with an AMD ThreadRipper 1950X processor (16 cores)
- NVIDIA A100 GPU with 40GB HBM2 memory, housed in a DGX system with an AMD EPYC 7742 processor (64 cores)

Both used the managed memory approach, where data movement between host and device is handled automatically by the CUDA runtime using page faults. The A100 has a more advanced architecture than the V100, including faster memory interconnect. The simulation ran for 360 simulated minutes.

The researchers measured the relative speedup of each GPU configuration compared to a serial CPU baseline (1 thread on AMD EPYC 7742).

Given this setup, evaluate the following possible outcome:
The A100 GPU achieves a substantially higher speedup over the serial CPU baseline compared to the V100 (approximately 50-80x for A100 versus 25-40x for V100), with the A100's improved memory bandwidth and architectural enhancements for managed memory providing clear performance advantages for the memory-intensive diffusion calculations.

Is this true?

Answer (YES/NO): NO